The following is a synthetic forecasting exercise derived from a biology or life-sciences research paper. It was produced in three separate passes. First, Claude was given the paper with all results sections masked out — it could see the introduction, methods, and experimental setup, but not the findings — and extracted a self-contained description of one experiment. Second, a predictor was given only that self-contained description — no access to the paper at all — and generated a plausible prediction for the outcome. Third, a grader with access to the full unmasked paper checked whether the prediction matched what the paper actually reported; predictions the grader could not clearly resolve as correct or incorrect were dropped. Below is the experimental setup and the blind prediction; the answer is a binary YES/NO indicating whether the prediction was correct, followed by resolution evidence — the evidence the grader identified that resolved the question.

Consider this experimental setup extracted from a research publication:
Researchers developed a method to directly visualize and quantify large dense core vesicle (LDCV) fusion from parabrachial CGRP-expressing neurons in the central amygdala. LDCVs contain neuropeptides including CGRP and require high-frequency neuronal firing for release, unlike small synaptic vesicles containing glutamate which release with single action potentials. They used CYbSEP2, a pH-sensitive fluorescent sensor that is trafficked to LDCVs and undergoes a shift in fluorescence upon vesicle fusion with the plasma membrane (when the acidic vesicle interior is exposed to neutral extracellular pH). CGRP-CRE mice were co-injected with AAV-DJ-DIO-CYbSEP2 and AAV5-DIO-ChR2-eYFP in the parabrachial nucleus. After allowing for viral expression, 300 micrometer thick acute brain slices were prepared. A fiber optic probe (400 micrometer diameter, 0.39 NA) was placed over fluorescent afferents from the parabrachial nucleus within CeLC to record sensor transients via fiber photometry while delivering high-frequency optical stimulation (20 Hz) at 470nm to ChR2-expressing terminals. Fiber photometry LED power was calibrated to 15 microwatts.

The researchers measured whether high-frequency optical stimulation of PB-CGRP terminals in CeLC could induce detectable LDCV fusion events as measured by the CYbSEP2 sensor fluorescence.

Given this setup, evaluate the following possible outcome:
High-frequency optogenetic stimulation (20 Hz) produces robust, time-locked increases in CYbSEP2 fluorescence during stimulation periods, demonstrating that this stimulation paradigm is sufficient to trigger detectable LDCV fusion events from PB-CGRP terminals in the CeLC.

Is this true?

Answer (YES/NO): YES